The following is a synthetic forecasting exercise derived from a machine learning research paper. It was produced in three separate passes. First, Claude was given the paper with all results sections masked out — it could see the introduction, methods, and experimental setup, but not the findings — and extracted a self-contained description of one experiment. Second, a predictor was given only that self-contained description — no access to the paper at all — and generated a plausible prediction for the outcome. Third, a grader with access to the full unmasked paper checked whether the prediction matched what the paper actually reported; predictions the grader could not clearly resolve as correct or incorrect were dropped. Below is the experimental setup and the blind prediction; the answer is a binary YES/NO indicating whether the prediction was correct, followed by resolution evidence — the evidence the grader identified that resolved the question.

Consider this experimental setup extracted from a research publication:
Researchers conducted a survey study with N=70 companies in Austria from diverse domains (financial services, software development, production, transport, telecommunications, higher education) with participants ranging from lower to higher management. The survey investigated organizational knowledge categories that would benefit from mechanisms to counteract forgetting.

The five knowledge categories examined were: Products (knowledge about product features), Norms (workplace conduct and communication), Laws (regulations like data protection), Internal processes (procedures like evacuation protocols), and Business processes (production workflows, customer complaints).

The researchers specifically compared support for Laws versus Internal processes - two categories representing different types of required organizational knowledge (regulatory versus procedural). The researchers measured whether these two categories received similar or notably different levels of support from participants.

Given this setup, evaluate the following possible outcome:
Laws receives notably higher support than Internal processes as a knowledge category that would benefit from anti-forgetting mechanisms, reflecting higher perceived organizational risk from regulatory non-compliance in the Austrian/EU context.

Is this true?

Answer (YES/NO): NO